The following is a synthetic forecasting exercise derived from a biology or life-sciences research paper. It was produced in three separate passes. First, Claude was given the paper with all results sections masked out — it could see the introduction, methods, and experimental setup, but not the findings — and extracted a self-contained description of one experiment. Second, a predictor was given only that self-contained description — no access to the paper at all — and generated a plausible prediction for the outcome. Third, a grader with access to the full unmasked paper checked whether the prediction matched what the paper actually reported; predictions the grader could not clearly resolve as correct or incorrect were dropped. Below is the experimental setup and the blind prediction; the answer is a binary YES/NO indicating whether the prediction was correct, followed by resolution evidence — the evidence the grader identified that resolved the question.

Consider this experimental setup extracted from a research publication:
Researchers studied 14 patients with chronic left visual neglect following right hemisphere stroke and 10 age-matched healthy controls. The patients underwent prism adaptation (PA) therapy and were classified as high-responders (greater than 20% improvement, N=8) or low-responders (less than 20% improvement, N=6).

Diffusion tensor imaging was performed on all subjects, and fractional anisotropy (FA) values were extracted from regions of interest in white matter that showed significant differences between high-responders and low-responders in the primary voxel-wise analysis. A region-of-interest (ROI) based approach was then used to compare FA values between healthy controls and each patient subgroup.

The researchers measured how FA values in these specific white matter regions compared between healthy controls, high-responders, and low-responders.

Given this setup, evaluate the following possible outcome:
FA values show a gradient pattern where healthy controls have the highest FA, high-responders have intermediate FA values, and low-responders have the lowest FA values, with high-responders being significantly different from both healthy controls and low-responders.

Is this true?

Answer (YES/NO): NO